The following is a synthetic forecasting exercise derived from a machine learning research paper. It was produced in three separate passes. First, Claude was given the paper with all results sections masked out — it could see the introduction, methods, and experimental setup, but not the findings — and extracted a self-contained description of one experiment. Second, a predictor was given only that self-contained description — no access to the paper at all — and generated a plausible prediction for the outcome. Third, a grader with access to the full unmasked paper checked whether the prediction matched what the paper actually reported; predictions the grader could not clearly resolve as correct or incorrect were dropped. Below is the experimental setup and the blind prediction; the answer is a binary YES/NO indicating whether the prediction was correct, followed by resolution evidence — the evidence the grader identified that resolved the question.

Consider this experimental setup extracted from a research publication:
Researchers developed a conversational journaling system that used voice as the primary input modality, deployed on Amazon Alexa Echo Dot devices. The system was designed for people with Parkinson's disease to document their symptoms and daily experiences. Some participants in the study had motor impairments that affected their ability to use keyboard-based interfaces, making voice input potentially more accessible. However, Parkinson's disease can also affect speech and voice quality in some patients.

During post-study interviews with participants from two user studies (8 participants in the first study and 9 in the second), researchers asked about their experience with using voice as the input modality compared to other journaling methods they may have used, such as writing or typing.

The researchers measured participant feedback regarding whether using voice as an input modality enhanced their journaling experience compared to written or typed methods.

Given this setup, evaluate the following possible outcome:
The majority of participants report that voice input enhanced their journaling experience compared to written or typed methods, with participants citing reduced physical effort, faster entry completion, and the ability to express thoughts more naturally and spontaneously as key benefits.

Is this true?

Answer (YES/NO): NO